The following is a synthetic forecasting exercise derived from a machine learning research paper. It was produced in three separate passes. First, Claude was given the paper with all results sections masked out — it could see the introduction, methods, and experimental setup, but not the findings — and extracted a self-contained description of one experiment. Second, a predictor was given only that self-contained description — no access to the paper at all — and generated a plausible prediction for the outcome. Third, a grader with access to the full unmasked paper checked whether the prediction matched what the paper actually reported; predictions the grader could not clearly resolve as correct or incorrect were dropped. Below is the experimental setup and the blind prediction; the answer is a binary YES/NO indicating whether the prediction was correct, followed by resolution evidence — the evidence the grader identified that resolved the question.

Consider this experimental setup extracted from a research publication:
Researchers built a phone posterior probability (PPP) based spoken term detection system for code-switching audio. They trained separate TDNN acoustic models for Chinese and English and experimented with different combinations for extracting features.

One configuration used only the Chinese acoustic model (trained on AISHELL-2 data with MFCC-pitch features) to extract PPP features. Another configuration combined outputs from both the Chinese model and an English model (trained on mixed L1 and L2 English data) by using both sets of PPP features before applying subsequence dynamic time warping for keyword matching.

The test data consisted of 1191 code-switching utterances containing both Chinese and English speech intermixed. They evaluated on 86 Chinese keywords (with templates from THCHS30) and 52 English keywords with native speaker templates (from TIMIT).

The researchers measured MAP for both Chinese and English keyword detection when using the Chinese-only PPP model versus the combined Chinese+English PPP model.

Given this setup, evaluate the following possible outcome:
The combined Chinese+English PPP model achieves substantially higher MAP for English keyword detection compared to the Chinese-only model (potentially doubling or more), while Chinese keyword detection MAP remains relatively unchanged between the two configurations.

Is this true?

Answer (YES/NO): NO